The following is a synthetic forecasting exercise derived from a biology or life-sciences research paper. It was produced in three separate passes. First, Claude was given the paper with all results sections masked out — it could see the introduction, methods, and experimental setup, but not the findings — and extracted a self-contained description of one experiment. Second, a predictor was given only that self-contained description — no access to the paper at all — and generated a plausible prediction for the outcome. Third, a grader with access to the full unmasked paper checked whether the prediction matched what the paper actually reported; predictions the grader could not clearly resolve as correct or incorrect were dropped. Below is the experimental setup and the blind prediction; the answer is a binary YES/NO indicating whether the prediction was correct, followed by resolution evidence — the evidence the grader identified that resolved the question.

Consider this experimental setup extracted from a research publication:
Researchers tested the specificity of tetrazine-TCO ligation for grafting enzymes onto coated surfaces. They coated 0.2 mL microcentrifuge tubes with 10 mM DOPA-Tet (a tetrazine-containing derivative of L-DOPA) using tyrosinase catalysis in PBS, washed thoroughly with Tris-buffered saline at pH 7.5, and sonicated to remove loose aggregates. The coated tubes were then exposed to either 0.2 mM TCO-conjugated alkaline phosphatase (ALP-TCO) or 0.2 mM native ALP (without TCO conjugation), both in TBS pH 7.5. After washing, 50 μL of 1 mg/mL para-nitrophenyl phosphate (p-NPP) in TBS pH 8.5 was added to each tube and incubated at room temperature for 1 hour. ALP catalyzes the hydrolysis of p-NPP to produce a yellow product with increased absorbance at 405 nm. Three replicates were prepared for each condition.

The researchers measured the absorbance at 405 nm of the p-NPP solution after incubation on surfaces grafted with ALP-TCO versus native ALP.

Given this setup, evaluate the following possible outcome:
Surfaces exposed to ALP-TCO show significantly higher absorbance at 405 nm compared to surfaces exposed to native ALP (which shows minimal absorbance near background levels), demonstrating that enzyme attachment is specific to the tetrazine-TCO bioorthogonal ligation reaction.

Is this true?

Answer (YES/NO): NO